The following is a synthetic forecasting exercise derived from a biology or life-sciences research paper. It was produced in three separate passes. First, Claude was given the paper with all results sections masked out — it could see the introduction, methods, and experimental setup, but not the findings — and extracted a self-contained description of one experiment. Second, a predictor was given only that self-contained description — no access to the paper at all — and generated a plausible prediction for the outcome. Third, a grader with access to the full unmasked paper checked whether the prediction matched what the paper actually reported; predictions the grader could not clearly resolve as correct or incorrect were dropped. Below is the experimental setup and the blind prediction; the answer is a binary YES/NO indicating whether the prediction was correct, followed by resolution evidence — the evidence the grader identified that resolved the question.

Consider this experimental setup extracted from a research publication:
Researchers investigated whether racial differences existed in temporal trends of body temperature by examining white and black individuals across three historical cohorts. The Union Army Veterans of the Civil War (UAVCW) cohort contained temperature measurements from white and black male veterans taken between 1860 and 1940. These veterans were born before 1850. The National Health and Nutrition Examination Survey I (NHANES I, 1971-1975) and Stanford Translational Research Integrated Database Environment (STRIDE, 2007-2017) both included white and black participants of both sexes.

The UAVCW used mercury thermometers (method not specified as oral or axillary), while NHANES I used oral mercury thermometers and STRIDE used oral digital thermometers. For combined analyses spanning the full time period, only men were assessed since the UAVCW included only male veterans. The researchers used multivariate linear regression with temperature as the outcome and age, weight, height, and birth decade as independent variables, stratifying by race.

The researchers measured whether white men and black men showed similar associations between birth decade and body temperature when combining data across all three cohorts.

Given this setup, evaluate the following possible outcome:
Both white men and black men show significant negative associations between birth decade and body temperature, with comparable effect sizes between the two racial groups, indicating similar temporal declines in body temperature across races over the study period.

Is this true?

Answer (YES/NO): YES